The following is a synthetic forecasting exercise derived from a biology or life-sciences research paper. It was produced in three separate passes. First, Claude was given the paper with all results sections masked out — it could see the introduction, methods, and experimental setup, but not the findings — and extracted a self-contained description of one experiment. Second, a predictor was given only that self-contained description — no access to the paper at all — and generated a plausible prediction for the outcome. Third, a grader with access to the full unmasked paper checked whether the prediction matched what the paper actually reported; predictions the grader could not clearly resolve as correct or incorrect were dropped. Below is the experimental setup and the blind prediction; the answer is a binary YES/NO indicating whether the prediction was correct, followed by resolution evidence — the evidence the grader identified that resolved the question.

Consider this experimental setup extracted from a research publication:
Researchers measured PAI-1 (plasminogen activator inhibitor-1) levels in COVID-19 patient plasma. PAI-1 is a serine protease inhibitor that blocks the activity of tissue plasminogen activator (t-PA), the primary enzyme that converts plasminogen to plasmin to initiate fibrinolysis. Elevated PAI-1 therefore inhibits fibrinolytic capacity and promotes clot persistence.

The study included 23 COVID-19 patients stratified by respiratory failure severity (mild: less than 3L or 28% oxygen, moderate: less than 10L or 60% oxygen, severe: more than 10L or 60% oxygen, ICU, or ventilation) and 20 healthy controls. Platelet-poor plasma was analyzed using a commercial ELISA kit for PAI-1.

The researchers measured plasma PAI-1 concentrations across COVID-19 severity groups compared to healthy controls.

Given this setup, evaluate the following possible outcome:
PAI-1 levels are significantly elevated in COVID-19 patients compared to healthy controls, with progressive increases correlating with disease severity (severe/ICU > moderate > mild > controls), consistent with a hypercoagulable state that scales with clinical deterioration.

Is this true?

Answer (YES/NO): NO